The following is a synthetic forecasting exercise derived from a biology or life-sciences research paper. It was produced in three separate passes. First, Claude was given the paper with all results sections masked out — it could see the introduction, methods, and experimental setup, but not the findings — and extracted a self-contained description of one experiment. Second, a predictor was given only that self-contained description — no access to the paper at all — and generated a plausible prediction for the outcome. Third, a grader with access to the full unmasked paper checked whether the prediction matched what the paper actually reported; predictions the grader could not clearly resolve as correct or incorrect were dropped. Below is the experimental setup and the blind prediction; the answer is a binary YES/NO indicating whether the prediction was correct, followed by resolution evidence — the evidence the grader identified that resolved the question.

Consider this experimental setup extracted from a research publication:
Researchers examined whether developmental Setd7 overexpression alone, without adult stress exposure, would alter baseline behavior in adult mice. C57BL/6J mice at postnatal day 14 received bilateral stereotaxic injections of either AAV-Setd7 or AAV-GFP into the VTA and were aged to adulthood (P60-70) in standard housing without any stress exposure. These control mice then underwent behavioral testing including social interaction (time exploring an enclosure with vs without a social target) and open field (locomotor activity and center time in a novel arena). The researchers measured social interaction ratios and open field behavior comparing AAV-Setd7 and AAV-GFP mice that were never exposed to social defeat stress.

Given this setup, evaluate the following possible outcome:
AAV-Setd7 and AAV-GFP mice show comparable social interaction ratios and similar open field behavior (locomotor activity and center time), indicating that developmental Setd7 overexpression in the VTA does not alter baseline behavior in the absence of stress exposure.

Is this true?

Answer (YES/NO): YES